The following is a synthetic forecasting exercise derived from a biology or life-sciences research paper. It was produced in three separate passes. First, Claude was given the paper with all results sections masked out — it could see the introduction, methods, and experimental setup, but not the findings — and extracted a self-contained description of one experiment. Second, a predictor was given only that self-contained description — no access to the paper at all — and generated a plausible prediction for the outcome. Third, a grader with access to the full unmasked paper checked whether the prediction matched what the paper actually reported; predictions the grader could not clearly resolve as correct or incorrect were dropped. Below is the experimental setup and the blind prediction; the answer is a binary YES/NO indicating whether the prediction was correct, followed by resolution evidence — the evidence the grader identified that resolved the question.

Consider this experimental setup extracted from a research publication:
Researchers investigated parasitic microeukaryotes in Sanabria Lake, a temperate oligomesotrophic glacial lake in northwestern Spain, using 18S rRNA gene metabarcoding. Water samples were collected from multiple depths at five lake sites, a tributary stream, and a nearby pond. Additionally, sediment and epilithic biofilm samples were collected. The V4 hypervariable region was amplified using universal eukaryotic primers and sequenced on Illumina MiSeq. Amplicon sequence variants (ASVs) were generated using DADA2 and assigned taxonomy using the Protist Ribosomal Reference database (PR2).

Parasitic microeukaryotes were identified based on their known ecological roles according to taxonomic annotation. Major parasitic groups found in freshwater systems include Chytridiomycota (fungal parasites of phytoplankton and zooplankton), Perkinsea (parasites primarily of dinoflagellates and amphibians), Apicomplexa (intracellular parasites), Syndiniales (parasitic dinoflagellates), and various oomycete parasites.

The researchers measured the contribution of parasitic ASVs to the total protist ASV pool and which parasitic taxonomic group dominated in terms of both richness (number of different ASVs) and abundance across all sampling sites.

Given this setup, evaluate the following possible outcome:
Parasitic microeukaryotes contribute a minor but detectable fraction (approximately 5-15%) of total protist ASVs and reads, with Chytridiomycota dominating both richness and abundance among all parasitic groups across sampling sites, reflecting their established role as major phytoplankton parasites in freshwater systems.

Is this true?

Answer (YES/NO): NO